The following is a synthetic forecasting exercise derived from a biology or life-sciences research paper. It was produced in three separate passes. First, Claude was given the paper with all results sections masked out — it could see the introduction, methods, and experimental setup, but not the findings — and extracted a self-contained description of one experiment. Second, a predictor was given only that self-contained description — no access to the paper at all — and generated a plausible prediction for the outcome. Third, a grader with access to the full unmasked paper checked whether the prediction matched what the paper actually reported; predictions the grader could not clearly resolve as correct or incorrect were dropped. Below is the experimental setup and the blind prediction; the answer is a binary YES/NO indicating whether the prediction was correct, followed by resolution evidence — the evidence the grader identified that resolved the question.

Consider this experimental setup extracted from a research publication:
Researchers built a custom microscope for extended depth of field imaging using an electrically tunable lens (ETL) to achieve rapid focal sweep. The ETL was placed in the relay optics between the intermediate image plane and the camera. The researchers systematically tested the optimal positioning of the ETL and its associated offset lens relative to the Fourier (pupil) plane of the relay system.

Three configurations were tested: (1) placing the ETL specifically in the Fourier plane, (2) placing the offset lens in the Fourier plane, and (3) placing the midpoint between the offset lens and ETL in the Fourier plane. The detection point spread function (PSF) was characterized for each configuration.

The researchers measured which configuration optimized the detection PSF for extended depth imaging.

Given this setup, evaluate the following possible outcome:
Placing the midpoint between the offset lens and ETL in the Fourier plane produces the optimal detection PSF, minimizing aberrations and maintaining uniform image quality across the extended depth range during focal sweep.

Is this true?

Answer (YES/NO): NO